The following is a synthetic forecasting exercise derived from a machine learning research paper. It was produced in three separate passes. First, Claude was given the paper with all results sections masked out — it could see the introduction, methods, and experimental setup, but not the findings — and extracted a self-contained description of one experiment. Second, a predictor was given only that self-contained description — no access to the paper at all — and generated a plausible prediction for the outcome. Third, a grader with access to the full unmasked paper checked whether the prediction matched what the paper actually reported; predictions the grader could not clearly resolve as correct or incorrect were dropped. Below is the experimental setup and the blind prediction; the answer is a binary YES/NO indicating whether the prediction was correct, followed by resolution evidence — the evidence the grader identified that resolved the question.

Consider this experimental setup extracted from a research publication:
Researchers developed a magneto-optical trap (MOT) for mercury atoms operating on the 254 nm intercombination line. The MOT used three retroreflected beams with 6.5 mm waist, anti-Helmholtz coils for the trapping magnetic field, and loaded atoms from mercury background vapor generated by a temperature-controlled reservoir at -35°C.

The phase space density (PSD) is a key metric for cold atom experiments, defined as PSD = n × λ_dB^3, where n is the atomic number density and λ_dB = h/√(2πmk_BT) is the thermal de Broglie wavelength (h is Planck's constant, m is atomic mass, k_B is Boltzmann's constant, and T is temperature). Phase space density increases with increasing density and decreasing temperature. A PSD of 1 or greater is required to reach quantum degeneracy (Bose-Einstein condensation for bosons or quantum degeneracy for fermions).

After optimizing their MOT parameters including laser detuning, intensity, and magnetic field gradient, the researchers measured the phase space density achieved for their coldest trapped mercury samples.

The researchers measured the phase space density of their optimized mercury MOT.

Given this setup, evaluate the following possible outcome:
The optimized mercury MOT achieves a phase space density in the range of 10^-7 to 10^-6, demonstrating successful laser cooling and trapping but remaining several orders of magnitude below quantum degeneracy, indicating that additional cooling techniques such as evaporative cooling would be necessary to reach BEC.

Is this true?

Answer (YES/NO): YES